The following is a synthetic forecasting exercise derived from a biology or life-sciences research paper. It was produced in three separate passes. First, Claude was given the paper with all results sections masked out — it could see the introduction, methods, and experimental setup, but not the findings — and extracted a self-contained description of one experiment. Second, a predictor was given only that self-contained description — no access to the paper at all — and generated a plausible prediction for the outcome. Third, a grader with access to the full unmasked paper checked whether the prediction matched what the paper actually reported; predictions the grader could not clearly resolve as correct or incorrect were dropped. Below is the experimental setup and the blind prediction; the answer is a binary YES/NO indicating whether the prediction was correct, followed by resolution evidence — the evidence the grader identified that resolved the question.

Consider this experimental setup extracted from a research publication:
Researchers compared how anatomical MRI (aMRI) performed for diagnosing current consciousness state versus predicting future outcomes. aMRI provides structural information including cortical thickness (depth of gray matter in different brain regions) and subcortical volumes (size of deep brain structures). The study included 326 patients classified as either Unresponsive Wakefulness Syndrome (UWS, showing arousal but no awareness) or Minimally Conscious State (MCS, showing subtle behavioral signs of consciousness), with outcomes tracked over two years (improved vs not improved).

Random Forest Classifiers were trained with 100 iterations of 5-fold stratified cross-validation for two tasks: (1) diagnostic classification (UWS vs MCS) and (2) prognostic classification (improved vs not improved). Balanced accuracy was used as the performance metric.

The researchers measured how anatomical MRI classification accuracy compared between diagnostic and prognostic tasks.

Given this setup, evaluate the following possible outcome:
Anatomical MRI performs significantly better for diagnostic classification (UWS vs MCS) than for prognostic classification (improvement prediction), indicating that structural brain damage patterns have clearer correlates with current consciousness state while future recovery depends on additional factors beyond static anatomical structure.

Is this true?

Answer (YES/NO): NO